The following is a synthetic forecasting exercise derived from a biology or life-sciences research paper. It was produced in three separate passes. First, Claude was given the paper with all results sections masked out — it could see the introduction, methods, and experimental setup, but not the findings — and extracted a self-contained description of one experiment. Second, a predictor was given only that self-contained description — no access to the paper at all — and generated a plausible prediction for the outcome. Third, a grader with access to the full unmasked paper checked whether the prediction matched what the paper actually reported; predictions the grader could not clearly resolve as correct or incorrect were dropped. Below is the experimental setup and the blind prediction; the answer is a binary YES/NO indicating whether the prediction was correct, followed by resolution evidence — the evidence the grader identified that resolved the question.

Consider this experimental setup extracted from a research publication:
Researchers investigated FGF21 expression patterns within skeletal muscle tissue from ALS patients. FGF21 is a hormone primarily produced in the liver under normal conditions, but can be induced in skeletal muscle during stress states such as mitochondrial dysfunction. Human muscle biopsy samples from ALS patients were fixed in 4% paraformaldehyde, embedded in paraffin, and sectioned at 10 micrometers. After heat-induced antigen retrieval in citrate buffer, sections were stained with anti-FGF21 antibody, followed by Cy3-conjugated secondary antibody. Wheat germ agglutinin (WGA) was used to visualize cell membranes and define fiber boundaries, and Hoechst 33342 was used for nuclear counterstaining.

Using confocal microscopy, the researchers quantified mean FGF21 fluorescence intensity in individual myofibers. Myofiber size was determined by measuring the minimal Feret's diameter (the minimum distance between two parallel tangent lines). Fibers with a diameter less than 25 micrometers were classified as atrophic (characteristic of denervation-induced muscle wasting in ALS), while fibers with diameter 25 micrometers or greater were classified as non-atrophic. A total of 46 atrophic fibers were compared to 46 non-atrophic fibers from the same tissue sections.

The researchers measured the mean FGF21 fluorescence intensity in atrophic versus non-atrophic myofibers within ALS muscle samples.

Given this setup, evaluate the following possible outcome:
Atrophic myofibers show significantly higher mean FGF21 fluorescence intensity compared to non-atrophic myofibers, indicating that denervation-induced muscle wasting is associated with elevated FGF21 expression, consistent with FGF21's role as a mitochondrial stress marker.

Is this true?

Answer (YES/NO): YES